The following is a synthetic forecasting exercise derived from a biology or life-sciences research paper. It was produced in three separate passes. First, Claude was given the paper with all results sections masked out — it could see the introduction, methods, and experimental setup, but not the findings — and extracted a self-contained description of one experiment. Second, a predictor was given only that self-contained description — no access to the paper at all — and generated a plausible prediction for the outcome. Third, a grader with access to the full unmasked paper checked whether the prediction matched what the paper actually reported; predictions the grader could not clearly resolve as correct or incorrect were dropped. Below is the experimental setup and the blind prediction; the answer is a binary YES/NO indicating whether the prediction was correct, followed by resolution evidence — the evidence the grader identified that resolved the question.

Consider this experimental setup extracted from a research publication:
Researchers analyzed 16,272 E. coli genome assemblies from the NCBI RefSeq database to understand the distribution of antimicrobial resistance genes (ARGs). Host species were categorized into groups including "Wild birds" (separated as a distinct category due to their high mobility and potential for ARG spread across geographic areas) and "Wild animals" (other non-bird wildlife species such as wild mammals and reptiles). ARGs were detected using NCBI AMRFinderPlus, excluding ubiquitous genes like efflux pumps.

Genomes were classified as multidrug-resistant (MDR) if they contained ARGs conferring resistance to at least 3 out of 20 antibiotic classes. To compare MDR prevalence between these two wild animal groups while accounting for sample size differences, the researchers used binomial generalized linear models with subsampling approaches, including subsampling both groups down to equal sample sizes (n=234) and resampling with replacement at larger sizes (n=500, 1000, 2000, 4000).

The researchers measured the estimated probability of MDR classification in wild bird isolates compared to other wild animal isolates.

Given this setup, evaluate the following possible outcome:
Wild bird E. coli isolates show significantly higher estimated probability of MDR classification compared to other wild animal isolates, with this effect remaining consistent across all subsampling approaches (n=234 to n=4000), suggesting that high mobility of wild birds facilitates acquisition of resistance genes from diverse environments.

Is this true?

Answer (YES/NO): NO